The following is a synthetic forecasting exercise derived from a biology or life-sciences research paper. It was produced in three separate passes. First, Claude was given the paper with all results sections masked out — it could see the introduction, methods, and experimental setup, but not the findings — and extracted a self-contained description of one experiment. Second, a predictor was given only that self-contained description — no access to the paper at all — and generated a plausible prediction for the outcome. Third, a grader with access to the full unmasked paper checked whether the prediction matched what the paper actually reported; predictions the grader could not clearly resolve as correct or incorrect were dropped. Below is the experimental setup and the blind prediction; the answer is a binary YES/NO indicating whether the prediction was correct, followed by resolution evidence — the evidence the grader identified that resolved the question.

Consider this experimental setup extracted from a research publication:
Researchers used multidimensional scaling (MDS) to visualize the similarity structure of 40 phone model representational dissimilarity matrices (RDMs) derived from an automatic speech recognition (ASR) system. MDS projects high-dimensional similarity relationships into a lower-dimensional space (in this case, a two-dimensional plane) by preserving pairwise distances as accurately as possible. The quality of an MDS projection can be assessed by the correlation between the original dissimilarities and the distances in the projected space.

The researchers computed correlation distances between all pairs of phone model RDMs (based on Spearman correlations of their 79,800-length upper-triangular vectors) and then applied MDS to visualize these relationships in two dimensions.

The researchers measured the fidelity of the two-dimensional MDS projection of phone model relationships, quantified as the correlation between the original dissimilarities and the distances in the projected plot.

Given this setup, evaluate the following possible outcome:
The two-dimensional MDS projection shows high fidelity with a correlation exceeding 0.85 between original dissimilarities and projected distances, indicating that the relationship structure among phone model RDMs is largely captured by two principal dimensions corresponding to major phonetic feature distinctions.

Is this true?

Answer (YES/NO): YES